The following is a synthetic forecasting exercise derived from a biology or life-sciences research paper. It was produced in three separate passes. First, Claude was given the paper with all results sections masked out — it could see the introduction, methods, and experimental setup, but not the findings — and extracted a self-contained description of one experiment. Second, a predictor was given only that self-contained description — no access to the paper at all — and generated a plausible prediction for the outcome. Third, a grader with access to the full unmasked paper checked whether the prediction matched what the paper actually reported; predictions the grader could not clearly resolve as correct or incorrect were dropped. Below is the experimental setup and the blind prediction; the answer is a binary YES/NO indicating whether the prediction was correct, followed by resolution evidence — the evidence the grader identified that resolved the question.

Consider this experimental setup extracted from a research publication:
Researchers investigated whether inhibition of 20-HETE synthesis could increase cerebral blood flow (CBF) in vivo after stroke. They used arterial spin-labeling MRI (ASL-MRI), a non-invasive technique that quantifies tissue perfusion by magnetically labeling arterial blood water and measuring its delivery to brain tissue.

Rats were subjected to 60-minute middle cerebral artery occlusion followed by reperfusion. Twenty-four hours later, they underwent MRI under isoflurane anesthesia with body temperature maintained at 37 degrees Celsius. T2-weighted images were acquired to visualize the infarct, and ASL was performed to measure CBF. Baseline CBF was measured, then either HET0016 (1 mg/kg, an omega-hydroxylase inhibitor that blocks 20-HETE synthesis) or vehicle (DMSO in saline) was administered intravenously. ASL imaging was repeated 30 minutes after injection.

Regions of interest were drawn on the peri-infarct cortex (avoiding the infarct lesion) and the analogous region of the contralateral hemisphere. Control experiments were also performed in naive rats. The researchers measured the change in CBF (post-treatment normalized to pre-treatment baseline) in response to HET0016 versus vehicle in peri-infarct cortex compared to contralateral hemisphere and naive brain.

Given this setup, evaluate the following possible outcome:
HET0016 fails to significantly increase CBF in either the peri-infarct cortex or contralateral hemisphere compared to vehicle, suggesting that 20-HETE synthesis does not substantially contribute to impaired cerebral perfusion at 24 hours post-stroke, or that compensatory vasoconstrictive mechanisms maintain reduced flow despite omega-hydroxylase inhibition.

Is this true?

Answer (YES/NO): NO